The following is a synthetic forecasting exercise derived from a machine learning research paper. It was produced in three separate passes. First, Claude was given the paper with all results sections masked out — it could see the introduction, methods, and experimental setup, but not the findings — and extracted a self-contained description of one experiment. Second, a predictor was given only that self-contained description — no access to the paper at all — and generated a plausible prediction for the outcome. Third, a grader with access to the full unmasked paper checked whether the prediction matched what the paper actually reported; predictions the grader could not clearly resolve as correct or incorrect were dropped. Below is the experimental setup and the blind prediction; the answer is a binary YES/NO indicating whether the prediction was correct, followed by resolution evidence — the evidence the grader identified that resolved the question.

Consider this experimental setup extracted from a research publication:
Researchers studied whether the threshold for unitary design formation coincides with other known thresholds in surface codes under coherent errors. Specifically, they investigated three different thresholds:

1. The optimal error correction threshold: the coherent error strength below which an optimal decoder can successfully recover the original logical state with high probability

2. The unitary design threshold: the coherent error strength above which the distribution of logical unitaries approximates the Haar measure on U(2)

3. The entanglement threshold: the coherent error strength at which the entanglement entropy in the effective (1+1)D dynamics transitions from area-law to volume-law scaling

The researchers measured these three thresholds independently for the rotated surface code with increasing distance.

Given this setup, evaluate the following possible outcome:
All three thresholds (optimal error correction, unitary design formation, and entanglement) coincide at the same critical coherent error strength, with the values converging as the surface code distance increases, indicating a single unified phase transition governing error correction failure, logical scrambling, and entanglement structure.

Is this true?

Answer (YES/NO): YES